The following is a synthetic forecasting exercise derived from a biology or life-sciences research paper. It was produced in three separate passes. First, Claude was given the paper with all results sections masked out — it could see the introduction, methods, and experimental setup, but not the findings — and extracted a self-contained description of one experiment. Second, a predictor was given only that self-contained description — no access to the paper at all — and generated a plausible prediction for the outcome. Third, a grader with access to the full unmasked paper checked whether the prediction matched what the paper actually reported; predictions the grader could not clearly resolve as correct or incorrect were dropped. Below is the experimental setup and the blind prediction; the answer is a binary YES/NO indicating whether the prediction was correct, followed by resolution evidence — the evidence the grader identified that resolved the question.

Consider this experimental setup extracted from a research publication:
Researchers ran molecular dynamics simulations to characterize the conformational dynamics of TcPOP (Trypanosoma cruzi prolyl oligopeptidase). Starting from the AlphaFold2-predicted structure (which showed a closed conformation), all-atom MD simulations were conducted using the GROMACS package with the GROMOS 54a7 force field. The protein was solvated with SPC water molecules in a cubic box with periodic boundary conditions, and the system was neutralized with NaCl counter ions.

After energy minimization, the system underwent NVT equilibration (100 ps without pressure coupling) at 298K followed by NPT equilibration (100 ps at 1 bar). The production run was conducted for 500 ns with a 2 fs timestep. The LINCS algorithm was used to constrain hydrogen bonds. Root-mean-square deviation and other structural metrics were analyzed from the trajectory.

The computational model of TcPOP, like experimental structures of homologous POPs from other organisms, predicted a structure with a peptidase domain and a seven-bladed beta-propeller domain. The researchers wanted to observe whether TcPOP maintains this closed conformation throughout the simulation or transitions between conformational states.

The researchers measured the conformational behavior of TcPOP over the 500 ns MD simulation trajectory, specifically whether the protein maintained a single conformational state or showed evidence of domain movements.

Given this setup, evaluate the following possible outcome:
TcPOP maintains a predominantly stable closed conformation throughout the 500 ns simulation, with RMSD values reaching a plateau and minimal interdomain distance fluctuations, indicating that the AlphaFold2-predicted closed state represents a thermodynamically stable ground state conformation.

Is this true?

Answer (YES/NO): NO